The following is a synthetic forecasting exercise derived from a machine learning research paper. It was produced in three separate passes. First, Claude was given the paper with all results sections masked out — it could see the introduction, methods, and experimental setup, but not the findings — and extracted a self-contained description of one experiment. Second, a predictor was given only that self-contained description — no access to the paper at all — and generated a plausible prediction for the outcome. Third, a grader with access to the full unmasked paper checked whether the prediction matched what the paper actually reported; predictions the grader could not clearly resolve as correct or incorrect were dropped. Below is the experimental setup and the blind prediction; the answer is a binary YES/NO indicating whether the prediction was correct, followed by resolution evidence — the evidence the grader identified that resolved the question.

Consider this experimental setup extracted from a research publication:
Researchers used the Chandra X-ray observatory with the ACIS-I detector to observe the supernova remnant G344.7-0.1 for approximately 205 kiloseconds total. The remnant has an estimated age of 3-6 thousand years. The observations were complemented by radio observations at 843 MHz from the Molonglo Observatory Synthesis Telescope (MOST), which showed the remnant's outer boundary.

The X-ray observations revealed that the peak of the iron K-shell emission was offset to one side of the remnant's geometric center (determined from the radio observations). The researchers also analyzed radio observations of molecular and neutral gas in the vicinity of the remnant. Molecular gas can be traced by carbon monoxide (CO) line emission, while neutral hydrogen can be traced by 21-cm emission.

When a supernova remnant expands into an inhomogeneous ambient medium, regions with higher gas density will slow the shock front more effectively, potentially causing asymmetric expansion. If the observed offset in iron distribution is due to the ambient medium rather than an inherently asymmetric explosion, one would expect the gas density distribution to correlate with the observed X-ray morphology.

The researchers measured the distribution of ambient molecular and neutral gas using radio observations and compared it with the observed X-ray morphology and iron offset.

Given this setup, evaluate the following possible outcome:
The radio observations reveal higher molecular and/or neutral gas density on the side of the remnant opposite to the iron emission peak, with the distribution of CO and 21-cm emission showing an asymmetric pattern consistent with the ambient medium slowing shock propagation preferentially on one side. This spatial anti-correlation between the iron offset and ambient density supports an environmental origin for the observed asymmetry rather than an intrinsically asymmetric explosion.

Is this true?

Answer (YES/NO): NO